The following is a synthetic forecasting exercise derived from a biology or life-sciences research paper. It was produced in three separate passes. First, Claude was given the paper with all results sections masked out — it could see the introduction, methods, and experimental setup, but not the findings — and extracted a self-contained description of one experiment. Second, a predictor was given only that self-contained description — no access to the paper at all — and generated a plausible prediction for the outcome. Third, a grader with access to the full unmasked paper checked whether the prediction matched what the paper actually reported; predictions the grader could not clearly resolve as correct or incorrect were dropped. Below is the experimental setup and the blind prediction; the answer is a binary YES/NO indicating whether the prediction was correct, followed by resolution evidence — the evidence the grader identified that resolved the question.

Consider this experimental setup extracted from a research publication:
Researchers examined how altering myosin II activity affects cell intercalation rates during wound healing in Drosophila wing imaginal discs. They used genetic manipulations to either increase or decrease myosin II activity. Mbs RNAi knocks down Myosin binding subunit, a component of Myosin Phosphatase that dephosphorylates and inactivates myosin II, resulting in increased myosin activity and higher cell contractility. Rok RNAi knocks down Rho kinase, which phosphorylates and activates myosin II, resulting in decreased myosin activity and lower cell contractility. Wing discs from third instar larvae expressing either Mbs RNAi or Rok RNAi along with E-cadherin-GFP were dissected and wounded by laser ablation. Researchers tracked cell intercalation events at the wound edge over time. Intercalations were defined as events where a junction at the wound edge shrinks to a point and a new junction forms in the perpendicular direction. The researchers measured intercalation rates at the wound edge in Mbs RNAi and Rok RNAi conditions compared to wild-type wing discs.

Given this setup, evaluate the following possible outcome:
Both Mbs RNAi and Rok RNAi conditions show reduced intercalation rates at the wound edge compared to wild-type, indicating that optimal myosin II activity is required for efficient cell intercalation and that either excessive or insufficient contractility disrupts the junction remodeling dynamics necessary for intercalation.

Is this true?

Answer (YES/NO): NO